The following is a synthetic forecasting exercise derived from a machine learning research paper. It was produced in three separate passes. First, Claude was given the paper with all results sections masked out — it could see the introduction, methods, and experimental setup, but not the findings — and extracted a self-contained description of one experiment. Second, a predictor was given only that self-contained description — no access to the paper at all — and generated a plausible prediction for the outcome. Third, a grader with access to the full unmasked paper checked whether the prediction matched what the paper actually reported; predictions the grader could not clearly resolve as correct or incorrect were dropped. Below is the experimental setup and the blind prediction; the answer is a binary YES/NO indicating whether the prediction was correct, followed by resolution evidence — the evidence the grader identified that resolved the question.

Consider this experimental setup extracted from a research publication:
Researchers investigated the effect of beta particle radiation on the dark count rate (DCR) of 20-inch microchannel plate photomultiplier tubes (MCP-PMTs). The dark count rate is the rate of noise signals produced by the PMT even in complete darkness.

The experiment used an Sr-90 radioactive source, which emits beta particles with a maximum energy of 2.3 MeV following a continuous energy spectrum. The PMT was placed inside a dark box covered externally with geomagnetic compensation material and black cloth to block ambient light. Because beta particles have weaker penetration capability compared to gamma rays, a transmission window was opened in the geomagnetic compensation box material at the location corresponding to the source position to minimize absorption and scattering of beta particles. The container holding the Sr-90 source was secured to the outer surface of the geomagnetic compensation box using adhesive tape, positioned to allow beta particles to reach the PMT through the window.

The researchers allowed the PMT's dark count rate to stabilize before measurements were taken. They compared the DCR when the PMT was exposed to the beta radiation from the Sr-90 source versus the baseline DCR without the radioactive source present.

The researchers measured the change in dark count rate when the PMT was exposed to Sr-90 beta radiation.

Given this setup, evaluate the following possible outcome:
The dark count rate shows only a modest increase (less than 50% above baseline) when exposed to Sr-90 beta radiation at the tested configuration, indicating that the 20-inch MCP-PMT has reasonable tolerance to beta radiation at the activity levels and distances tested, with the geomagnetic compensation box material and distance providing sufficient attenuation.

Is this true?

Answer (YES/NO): NO